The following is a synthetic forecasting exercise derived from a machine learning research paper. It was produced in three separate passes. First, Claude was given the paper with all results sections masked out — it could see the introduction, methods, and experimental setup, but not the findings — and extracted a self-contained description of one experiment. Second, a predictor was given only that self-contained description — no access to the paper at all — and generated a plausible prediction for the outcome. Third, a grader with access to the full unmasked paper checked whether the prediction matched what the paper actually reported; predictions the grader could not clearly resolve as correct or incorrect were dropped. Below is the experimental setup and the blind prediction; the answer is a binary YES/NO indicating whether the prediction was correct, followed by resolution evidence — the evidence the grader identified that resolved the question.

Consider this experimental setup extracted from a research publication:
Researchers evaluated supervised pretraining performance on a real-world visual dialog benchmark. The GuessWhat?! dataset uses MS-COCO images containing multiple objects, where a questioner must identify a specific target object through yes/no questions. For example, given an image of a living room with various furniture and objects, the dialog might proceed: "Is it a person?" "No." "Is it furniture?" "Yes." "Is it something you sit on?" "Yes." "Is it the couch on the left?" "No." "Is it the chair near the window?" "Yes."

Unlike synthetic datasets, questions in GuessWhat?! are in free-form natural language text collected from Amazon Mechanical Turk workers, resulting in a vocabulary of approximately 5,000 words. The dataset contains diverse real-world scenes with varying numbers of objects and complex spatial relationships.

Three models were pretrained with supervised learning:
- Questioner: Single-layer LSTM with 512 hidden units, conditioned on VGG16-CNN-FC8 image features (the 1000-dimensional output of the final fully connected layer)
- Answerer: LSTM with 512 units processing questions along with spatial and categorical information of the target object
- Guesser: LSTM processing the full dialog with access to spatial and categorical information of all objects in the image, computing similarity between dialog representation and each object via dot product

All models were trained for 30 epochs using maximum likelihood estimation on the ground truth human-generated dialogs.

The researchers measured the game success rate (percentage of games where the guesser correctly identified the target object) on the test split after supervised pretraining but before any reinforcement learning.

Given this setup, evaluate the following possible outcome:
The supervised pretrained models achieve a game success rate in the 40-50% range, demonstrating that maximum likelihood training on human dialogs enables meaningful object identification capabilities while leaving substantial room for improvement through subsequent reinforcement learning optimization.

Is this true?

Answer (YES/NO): YES